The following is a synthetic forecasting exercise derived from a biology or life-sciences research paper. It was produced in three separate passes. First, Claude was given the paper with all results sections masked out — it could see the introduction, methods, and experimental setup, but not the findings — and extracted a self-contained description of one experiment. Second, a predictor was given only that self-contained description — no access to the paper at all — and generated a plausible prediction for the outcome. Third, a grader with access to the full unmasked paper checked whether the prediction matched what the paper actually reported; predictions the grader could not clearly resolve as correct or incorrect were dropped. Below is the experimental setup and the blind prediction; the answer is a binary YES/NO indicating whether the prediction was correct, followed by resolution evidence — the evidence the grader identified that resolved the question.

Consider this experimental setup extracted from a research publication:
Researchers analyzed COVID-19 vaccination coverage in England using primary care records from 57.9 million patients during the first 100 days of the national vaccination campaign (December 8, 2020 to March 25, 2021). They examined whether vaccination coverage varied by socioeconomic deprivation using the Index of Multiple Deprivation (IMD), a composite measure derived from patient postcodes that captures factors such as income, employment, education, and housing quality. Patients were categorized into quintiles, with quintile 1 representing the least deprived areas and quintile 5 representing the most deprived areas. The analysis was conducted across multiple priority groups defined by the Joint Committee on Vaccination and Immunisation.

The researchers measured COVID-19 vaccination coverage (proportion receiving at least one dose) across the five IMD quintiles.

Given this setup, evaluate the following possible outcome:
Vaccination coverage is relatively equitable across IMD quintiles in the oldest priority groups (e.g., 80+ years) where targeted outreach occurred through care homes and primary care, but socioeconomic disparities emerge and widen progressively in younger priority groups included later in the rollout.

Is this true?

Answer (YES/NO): NO